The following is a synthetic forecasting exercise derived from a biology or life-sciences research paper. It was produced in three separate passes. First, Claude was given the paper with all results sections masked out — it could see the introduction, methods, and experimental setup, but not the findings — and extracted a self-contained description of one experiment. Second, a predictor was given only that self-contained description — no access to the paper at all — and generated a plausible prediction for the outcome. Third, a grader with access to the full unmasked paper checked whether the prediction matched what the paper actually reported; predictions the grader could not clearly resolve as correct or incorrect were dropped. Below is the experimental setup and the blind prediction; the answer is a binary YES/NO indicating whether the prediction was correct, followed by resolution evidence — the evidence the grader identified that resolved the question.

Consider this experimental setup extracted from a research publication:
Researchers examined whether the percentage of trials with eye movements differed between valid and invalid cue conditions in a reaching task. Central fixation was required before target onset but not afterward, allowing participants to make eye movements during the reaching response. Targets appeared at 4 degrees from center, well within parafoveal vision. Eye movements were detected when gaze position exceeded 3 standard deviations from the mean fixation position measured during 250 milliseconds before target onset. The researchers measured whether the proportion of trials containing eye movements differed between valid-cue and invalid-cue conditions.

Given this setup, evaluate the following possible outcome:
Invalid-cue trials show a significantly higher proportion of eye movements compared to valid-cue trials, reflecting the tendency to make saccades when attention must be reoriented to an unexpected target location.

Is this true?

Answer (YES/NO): NO